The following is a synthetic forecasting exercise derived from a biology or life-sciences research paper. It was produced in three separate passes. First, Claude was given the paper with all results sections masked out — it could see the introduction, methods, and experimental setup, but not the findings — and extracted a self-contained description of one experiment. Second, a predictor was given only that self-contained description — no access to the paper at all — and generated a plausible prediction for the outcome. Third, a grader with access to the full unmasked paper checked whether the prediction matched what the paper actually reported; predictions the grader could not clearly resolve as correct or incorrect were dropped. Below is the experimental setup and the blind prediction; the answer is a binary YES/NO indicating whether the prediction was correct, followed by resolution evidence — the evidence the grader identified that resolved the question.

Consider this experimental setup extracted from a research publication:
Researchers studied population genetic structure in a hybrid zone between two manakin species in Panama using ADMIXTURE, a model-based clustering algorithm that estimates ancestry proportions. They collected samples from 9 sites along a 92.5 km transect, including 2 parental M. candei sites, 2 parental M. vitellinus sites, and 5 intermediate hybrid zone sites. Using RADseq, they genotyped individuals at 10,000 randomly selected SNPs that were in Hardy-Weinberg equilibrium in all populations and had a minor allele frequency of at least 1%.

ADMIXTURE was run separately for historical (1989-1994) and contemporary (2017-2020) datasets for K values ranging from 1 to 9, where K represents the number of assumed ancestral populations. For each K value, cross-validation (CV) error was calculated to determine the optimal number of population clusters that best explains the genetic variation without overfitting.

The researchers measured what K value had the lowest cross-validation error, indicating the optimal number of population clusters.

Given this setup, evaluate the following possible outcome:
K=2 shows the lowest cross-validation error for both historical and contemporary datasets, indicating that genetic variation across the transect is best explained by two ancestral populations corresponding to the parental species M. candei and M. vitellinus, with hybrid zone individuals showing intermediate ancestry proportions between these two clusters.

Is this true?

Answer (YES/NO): NO